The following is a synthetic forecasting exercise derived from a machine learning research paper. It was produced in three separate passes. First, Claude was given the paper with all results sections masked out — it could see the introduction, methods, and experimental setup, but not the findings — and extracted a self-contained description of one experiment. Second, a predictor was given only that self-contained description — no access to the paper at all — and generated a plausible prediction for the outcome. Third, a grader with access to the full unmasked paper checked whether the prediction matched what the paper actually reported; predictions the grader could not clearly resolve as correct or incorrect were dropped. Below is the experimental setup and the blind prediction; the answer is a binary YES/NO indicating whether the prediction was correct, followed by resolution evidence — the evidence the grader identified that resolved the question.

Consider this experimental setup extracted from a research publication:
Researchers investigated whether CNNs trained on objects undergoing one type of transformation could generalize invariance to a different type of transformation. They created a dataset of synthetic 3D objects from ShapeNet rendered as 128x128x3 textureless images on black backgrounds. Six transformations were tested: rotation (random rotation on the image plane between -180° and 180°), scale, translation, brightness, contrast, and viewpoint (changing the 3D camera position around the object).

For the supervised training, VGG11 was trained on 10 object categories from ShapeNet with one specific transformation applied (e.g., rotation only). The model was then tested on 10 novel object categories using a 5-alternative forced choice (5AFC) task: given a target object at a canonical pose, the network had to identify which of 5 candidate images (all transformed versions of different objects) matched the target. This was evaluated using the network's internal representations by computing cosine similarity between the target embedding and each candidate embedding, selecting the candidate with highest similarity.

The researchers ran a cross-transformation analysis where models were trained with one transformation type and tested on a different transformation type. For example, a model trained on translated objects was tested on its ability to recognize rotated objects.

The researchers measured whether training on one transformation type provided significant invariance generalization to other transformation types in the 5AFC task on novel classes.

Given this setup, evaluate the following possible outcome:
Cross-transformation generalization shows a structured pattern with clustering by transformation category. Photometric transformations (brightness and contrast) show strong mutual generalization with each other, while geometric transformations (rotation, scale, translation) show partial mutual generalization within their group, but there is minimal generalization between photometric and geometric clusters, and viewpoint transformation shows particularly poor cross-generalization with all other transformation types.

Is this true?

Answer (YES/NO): NO